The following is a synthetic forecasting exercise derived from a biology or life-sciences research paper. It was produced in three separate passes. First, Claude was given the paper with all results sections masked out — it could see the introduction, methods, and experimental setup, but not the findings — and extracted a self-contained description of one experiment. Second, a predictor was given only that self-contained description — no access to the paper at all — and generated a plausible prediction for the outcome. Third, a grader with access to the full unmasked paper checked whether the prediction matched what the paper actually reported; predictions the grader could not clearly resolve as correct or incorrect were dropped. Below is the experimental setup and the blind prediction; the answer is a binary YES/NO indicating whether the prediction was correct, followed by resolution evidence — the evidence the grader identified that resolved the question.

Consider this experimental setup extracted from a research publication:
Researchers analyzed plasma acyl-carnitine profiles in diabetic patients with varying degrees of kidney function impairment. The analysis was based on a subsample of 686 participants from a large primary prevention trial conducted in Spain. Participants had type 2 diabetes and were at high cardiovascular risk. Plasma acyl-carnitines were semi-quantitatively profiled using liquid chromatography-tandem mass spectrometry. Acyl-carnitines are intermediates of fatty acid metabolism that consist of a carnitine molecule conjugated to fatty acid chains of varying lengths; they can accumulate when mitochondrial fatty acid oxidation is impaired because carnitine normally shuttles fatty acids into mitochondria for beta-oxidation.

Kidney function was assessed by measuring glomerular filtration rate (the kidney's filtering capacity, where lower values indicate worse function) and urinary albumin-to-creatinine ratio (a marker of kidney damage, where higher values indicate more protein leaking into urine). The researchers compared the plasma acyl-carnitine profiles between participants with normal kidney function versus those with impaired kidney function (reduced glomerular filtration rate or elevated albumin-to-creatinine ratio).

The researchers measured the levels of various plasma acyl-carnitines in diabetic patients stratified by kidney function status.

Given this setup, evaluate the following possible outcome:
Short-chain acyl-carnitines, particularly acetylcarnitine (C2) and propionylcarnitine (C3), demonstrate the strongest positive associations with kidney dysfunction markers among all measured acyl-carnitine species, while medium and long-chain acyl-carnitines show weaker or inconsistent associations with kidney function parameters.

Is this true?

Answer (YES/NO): NO